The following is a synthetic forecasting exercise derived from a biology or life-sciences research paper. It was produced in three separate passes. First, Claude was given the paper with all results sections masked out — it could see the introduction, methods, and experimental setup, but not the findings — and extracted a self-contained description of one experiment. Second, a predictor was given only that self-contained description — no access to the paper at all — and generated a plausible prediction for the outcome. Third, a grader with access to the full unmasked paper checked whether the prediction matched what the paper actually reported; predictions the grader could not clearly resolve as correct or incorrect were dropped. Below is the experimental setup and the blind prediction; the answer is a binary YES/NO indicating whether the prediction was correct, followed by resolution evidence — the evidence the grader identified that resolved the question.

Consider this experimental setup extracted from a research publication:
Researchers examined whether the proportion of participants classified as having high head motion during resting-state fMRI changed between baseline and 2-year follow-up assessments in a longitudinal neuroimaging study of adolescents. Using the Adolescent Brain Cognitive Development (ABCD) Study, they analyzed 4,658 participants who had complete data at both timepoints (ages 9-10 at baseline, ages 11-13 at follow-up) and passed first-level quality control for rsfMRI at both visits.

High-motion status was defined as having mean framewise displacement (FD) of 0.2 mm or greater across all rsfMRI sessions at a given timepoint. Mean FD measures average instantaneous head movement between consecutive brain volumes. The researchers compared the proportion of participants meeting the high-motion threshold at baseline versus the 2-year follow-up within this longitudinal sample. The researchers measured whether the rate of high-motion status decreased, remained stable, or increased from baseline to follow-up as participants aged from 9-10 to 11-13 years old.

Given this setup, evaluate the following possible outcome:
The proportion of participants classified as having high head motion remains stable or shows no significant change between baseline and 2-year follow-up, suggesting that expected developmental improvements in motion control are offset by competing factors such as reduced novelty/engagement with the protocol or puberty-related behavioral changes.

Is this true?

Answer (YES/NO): NO